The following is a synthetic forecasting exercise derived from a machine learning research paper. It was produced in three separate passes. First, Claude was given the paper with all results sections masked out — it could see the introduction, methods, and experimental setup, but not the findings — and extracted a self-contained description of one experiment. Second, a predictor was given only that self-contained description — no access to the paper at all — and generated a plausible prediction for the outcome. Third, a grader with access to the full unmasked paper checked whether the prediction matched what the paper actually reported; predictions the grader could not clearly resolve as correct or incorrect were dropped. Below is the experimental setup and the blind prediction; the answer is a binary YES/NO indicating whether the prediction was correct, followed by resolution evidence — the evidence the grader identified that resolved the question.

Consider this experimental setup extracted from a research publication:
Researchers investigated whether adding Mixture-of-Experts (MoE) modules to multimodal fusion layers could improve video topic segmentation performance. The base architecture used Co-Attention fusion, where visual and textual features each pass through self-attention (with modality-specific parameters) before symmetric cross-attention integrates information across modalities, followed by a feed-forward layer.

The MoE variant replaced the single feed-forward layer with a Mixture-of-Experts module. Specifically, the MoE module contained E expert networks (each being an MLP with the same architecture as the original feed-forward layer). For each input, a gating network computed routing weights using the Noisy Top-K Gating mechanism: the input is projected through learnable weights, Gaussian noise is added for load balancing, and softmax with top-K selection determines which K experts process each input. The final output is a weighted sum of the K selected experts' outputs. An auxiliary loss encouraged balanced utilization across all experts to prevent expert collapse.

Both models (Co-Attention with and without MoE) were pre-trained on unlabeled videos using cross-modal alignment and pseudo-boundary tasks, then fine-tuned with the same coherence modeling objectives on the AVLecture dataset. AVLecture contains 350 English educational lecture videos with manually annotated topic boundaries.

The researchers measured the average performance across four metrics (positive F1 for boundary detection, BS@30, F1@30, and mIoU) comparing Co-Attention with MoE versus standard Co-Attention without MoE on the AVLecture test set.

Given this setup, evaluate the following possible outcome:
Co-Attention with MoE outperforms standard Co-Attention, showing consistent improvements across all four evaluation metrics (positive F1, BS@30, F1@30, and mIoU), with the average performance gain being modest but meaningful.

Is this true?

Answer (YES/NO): NO